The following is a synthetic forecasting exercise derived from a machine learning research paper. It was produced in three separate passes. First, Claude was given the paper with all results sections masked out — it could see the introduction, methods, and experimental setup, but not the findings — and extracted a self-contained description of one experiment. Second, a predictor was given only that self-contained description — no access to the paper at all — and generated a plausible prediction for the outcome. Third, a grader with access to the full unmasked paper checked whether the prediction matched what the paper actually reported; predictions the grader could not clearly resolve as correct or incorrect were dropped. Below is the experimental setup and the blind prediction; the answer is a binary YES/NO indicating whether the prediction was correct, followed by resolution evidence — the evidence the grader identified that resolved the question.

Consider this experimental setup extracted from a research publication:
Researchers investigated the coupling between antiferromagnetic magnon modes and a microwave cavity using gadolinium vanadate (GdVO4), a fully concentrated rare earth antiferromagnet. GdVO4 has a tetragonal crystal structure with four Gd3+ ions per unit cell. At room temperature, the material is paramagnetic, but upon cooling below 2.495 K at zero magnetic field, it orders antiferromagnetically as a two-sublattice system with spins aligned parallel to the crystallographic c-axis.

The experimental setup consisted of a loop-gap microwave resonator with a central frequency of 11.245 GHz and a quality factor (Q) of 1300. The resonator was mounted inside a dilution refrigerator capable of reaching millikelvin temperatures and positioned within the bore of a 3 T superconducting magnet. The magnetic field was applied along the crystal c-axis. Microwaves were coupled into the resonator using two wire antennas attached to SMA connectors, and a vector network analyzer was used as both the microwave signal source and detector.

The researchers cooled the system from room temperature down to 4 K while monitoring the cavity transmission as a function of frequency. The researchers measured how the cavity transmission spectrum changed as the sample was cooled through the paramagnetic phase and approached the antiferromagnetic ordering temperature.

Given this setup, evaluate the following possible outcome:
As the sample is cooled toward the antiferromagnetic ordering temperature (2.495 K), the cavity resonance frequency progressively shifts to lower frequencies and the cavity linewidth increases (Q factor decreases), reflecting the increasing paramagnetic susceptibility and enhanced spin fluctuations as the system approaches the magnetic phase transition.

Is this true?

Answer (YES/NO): NO